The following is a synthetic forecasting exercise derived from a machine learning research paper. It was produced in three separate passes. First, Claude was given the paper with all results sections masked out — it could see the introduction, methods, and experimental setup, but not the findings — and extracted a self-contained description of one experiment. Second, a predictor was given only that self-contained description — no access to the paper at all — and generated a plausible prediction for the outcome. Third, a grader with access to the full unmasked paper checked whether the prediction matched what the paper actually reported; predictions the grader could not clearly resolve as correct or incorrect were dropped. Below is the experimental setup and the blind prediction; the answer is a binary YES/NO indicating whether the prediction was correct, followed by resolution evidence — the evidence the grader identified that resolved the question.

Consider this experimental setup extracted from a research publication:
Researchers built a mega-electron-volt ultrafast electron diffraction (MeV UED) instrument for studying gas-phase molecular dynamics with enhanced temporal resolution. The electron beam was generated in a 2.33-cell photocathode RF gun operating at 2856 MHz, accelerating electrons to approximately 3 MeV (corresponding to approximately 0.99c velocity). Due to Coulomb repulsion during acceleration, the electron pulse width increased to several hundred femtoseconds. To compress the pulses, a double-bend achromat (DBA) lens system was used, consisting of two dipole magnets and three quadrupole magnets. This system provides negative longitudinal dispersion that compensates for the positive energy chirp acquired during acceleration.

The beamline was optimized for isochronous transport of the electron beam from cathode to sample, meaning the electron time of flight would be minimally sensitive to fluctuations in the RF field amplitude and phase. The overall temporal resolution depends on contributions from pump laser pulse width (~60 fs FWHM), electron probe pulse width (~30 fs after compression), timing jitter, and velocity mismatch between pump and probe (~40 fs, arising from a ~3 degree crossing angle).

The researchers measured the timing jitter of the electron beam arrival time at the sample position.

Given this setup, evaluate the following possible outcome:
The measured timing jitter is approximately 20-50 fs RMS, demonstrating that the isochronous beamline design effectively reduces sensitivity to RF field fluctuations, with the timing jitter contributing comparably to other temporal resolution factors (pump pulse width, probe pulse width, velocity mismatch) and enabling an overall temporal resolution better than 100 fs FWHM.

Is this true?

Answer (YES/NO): NO